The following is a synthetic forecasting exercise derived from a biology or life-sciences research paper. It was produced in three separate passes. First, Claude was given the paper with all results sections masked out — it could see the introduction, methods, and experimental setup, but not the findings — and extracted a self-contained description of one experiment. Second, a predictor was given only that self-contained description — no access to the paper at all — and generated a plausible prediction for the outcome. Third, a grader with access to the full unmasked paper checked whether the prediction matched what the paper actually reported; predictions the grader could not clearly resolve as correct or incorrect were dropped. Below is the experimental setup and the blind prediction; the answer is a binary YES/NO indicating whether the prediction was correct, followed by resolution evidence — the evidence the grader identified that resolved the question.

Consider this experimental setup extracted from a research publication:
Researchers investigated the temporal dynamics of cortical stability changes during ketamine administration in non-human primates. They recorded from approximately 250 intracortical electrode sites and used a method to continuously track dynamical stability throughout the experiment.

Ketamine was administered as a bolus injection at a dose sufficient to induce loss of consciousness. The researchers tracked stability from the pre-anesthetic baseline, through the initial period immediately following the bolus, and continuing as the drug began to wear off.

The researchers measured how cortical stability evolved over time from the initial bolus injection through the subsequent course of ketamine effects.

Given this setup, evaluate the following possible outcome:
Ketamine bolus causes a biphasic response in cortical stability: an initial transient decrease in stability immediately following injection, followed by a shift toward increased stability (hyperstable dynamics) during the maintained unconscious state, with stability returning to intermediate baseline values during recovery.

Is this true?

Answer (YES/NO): NO